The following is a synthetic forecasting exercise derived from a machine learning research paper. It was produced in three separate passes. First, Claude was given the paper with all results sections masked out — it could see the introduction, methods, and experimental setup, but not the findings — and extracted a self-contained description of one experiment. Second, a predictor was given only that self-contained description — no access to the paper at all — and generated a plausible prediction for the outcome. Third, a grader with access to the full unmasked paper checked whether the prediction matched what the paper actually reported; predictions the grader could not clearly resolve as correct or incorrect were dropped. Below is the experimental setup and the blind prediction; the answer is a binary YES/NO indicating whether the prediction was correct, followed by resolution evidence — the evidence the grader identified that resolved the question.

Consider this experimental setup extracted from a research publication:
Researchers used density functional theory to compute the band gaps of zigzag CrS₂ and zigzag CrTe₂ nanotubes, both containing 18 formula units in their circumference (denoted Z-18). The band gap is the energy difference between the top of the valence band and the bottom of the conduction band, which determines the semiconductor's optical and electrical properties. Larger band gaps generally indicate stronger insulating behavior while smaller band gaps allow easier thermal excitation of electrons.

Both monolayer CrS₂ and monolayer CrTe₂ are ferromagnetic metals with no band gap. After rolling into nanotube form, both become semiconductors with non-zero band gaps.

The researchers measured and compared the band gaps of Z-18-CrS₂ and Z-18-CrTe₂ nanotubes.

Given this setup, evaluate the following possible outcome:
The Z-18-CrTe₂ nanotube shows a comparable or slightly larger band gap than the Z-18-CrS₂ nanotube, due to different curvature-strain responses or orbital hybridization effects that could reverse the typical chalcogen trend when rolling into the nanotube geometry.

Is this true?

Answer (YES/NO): NO